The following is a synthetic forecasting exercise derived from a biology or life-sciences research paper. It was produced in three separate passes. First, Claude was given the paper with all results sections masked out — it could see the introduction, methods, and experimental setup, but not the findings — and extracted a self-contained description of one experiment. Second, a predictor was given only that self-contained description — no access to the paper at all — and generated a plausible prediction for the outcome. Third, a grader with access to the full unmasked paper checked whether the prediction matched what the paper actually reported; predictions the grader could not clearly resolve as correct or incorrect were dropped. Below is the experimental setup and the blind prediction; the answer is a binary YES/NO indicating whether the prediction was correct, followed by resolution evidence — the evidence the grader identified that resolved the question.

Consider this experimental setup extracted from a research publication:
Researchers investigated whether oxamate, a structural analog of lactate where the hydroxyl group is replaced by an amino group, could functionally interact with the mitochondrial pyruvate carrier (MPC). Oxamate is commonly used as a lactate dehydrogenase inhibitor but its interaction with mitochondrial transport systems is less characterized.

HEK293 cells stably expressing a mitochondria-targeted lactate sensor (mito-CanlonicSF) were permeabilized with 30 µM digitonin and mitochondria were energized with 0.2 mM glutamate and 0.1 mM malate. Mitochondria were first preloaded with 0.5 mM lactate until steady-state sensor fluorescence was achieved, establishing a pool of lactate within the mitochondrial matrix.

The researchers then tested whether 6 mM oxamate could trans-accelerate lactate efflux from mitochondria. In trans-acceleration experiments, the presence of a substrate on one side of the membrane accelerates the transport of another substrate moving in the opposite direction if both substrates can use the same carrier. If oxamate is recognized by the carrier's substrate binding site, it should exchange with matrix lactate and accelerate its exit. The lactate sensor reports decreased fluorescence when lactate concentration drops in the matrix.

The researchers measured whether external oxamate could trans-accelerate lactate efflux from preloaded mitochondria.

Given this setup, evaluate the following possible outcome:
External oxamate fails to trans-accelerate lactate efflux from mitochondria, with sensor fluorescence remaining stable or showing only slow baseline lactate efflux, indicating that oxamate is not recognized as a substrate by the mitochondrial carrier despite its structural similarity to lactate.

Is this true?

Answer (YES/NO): NO